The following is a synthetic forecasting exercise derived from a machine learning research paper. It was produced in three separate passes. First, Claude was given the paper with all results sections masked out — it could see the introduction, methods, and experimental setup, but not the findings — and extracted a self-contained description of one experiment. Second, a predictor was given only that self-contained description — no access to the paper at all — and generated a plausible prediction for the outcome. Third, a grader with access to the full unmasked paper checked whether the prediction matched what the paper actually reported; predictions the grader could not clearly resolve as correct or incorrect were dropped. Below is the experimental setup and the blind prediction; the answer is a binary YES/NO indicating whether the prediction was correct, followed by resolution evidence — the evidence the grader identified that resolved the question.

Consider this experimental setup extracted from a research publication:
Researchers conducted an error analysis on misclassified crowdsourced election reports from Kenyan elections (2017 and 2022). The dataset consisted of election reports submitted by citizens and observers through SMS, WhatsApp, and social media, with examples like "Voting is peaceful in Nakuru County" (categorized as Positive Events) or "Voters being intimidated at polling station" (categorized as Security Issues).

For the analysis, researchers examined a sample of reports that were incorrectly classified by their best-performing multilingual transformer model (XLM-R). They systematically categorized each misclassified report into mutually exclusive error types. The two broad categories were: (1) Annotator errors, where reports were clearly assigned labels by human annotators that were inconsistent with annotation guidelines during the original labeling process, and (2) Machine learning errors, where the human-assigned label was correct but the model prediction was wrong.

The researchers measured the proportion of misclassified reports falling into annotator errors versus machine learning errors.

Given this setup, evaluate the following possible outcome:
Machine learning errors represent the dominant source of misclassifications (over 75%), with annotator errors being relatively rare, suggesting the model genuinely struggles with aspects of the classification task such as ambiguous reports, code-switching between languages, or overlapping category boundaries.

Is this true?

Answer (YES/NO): NO